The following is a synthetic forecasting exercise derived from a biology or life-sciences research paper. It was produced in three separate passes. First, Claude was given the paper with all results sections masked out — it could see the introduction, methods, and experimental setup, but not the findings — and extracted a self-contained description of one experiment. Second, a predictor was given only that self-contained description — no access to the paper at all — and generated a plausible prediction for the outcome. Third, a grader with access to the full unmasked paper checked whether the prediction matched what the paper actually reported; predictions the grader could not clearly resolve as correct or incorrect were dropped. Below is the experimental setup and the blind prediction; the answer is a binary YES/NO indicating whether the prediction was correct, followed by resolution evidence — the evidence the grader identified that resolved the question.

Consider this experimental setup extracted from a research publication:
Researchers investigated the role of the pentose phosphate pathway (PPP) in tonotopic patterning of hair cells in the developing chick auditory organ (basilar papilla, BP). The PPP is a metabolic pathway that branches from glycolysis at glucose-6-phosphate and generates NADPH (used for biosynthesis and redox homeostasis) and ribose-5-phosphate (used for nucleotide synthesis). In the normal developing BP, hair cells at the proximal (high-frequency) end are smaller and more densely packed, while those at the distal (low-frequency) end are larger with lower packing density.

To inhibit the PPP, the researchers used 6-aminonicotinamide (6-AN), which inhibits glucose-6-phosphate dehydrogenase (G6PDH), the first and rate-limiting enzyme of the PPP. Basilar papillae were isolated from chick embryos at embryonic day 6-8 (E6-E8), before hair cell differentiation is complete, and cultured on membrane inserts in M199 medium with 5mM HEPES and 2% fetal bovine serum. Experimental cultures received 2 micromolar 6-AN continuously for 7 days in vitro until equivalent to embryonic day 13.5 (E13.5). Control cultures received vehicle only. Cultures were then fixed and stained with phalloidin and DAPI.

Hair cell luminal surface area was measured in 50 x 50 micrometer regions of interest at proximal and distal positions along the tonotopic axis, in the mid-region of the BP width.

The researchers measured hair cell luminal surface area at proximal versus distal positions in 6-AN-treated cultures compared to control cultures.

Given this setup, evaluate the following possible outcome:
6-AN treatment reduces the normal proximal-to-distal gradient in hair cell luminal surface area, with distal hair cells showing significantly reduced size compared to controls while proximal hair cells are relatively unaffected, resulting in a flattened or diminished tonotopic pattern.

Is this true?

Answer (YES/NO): NO